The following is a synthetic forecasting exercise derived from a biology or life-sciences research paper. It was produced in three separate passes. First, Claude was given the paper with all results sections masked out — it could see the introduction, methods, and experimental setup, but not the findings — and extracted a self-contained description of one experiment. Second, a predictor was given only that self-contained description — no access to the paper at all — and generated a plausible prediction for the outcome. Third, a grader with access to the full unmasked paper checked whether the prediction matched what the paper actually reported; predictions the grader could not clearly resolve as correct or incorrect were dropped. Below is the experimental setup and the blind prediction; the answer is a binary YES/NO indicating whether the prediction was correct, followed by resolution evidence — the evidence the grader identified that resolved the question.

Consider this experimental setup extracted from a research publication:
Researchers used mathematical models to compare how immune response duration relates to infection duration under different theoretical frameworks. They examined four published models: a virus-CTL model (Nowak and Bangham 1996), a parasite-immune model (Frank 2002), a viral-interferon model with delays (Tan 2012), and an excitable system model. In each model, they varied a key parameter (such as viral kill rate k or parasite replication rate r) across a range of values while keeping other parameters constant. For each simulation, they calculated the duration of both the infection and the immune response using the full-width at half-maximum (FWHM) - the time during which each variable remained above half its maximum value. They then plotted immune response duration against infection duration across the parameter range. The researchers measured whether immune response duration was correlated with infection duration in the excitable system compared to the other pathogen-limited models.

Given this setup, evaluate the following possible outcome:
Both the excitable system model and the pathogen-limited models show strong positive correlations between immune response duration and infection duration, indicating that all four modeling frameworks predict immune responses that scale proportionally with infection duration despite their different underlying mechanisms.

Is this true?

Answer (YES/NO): NO